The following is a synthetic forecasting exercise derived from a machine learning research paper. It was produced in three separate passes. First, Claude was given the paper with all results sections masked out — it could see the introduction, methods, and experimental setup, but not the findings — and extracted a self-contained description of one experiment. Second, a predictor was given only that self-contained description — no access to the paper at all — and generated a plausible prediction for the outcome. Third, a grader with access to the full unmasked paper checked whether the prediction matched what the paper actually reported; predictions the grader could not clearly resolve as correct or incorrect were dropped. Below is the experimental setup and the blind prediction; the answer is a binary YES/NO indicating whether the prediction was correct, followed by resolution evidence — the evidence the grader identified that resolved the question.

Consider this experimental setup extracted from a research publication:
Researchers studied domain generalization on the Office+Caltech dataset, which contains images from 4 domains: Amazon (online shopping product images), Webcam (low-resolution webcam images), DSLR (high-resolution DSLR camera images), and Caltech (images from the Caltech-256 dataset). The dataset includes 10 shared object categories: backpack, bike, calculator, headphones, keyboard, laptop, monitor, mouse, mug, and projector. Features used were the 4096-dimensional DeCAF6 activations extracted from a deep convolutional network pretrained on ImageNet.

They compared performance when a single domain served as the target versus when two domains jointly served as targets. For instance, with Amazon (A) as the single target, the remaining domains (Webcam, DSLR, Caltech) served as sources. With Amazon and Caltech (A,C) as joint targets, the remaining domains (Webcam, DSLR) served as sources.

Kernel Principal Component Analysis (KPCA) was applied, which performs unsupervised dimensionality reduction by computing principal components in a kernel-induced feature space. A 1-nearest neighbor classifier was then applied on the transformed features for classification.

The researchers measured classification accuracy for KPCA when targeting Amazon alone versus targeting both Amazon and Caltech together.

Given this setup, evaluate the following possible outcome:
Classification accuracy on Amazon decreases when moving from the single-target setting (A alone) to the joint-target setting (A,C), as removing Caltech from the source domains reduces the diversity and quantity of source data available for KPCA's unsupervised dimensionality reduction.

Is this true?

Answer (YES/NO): YES